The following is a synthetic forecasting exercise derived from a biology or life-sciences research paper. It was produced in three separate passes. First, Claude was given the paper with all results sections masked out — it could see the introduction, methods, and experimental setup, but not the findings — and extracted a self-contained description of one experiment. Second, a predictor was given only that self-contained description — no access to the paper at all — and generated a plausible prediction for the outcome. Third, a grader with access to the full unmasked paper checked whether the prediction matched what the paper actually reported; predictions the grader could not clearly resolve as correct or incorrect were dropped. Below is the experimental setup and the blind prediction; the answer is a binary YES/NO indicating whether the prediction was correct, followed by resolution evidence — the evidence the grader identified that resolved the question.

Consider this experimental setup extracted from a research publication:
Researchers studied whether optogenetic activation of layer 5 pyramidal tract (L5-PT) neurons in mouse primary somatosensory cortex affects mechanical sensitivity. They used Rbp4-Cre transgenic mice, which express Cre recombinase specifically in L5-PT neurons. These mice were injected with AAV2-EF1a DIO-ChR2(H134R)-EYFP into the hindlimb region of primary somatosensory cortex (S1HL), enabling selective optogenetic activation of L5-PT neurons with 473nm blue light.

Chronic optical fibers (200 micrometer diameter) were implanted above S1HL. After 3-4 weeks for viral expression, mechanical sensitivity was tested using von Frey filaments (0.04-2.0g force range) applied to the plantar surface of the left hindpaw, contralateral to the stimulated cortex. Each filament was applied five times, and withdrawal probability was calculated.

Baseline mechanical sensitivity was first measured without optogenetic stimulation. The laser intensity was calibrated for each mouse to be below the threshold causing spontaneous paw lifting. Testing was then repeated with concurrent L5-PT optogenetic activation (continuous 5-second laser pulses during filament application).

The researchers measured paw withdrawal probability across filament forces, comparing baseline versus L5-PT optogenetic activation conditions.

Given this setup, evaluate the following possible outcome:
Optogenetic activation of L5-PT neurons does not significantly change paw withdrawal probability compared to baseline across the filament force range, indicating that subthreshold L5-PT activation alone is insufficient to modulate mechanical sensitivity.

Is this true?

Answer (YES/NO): NO